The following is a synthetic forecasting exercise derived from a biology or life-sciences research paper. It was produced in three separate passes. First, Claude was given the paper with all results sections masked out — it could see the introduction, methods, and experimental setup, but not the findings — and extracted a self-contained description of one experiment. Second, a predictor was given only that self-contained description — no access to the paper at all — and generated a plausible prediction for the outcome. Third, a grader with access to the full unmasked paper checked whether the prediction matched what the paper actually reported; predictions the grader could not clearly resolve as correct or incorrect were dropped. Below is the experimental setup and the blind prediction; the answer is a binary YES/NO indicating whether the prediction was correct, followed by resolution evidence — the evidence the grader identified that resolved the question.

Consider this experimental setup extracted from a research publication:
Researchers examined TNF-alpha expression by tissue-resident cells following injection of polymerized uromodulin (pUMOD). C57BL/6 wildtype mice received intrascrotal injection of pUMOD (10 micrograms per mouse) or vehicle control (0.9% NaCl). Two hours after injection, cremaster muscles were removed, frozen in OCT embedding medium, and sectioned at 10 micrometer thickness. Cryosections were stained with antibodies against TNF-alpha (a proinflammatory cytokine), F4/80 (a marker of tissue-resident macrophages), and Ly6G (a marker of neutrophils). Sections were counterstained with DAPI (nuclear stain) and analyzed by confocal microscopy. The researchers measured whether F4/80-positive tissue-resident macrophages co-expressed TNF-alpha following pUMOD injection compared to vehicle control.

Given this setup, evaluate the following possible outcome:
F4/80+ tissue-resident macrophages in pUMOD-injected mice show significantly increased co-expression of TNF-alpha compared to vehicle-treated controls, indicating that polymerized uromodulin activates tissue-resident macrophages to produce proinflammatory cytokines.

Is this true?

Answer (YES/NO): YES